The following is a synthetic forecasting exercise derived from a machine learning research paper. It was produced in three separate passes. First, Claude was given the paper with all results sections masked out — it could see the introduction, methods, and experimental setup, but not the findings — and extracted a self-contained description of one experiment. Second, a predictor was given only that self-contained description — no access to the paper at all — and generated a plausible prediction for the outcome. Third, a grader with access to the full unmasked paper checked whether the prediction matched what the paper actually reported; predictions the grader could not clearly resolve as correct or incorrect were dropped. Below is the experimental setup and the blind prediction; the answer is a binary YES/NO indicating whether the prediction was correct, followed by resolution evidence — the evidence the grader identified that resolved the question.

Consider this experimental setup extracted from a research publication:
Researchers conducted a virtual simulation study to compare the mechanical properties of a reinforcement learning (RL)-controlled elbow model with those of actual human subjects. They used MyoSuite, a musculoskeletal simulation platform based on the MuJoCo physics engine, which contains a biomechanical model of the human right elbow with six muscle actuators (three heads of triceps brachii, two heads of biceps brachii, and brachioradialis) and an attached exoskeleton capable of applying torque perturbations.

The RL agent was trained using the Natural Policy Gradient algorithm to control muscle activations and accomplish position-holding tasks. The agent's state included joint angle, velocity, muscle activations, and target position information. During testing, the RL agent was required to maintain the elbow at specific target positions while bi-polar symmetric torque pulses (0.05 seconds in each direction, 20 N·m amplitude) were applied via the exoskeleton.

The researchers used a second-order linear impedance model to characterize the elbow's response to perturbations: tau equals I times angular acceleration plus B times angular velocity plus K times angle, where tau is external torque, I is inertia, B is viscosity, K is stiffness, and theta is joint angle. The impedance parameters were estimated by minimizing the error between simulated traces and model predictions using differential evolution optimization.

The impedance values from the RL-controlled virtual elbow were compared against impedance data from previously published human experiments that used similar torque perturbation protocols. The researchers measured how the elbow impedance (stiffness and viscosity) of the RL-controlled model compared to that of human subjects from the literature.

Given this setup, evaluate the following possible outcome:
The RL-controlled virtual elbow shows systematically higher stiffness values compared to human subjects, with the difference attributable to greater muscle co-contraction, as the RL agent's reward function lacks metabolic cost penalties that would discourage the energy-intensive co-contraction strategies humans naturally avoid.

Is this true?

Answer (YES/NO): NO